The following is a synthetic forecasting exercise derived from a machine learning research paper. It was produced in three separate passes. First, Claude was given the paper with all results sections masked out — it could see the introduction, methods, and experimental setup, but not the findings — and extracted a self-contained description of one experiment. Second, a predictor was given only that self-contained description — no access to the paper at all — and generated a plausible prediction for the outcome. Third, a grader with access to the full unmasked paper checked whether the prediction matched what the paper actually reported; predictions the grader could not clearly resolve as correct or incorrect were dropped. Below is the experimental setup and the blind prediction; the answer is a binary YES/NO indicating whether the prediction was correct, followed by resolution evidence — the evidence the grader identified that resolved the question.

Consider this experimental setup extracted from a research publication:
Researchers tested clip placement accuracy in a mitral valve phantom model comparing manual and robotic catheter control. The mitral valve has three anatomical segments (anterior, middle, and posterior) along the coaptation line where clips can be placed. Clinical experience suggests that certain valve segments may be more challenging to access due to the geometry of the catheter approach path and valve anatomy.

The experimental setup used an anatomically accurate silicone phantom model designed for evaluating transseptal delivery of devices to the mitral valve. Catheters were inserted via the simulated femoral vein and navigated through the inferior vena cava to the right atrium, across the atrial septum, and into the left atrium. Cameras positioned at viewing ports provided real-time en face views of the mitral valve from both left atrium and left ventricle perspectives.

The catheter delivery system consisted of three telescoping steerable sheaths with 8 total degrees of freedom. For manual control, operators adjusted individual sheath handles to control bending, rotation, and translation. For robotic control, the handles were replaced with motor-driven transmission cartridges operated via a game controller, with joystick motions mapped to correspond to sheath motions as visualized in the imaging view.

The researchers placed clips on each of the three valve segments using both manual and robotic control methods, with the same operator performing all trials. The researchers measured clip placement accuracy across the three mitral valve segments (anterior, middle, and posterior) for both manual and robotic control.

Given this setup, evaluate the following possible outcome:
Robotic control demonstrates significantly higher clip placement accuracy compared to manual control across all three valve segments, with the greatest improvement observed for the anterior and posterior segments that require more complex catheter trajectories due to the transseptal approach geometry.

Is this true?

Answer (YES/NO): NO